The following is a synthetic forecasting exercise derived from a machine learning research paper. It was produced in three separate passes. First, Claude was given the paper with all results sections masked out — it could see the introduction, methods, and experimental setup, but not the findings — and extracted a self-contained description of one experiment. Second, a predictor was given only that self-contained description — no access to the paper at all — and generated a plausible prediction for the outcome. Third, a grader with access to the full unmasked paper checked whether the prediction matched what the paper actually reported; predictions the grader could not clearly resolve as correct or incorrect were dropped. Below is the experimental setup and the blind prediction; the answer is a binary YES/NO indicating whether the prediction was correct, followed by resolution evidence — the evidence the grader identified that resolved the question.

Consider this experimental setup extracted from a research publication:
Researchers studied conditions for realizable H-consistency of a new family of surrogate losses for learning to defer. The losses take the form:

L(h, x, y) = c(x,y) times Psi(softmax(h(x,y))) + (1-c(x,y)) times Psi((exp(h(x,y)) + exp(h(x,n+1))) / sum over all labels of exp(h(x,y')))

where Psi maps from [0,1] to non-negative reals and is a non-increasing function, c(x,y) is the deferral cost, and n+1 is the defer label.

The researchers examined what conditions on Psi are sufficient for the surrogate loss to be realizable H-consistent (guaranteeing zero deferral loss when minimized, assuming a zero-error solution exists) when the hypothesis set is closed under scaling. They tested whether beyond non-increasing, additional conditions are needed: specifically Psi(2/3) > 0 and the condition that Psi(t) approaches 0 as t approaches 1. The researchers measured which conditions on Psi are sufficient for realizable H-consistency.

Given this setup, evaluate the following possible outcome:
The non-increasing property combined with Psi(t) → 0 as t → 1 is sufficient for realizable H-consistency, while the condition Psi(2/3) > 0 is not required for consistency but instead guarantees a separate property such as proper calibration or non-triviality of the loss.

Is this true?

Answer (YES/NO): NO